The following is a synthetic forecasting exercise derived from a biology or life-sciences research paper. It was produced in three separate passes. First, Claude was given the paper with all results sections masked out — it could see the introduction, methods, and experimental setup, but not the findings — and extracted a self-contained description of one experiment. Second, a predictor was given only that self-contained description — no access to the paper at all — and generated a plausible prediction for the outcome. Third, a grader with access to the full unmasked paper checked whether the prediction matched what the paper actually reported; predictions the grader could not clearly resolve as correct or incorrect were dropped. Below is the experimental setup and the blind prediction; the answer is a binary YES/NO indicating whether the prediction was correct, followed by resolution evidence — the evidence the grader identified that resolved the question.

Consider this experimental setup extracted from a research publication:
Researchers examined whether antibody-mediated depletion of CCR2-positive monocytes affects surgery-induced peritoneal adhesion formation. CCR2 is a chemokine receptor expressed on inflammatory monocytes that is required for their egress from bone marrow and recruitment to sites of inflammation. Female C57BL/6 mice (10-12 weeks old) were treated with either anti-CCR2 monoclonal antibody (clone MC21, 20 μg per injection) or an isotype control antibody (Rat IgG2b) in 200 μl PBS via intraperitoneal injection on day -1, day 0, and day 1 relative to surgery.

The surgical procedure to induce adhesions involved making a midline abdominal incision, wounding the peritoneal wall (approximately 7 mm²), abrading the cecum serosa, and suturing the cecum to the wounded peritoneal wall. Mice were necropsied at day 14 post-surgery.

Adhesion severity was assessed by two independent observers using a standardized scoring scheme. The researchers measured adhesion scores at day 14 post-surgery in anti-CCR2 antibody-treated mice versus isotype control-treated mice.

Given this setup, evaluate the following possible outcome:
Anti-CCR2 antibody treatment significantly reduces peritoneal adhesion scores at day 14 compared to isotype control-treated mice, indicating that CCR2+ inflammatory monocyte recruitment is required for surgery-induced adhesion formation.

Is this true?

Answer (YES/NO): NO